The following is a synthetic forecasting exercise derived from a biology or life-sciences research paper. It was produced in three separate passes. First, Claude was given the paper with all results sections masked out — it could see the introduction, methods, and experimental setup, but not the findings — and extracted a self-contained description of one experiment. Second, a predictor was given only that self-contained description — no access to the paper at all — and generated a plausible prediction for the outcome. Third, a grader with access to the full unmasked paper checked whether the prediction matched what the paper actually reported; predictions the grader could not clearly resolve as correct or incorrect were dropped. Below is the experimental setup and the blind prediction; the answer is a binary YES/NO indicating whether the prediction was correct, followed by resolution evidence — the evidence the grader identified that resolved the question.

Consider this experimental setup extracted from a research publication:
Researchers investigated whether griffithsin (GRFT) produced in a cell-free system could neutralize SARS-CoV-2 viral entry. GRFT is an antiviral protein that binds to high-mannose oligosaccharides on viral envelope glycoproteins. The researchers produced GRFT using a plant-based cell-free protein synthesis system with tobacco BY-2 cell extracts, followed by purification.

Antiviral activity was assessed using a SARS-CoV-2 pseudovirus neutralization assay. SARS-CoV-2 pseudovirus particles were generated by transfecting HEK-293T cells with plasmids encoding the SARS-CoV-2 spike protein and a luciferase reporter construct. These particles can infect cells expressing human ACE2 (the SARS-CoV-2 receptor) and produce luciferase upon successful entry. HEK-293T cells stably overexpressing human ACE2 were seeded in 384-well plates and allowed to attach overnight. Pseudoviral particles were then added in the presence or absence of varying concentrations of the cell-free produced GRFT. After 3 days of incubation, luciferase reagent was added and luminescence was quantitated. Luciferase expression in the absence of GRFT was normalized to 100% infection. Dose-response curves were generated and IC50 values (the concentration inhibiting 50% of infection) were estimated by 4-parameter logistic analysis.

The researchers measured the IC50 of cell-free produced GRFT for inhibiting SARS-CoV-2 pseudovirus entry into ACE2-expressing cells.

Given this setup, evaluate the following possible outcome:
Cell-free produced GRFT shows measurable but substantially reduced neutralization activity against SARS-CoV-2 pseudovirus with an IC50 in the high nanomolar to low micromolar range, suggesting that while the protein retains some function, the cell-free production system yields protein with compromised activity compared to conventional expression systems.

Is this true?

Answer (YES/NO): NO